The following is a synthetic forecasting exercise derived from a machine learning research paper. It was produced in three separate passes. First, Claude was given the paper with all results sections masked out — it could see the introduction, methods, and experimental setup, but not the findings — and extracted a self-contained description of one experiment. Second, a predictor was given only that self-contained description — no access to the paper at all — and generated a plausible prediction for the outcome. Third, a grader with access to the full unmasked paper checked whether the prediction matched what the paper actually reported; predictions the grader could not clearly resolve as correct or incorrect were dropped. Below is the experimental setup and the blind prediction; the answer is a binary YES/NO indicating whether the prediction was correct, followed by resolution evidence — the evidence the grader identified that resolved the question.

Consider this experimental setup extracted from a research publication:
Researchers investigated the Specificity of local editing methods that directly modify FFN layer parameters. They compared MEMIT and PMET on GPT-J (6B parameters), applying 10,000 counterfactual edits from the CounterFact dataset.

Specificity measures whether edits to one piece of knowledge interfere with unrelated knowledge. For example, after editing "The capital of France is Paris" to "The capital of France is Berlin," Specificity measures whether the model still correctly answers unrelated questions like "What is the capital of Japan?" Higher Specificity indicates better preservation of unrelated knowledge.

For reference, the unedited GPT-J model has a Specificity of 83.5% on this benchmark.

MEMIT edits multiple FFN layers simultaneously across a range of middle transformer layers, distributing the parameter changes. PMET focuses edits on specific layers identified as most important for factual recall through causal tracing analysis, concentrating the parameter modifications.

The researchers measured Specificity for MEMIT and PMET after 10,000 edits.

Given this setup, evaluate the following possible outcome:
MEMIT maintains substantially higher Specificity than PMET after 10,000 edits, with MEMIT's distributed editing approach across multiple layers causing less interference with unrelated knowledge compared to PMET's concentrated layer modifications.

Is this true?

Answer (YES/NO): NO